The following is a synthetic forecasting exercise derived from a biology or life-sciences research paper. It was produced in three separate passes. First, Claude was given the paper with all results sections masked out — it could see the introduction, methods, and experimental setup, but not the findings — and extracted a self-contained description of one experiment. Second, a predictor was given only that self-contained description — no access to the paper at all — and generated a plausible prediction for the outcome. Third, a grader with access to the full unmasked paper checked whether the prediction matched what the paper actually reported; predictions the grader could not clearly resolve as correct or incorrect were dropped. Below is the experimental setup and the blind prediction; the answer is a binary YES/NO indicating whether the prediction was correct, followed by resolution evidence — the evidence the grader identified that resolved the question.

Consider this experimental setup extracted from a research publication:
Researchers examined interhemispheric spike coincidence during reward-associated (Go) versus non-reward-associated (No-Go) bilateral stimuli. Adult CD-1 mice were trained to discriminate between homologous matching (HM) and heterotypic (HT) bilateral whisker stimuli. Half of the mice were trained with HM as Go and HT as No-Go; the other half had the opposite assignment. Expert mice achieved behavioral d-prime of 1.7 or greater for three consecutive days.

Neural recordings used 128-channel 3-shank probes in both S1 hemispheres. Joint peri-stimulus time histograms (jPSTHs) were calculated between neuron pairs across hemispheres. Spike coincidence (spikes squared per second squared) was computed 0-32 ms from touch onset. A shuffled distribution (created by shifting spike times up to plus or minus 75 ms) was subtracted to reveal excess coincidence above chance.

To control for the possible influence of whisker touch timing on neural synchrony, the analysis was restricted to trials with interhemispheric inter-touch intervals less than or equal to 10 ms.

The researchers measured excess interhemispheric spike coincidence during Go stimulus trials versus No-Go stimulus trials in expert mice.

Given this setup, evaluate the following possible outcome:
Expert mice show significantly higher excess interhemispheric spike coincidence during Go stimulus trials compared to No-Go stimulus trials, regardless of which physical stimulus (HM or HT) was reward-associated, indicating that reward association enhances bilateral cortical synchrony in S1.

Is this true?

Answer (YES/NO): YES